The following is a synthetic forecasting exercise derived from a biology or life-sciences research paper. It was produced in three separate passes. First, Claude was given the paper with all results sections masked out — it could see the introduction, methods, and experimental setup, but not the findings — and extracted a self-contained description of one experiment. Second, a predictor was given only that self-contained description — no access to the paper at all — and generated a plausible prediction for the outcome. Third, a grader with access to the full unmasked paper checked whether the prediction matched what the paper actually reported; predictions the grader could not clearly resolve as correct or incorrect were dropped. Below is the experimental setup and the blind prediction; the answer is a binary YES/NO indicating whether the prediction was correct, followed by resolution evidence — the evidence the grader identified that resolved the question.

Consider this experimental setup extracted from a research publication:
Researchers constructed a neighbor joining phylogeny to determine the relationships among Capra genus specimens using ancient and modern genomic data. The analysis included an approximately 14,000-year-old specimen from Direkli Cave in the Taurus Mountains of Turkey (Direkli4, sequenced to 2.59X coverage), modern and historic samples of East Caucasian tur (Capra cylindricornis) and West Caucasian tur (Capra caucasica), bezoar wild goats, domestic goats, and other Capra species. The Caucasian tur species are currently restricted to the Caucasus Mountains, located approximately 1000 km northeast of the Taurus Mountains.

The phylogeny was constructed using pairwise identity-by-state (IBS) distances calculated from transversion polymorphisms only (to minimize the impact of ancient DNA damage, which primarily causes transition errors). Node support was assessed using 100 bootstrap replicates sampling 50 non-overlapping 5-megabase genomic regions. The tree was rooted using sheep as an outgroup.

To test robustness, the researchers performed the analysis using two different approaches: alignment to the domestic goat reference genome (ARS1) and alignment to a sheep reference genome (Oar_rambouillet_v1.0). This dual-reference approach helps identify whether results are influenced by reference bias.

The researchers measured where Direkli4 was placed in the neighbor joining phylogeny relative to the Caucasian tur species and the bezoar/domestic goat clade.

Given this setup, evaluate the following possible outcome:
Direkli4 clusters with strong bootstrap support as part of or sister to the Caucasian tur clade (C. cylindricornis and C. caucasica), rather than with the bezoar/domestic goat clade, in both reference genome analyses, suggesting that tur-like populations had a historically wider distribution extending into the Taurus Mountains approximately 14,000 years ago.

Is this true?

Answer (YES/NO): YES